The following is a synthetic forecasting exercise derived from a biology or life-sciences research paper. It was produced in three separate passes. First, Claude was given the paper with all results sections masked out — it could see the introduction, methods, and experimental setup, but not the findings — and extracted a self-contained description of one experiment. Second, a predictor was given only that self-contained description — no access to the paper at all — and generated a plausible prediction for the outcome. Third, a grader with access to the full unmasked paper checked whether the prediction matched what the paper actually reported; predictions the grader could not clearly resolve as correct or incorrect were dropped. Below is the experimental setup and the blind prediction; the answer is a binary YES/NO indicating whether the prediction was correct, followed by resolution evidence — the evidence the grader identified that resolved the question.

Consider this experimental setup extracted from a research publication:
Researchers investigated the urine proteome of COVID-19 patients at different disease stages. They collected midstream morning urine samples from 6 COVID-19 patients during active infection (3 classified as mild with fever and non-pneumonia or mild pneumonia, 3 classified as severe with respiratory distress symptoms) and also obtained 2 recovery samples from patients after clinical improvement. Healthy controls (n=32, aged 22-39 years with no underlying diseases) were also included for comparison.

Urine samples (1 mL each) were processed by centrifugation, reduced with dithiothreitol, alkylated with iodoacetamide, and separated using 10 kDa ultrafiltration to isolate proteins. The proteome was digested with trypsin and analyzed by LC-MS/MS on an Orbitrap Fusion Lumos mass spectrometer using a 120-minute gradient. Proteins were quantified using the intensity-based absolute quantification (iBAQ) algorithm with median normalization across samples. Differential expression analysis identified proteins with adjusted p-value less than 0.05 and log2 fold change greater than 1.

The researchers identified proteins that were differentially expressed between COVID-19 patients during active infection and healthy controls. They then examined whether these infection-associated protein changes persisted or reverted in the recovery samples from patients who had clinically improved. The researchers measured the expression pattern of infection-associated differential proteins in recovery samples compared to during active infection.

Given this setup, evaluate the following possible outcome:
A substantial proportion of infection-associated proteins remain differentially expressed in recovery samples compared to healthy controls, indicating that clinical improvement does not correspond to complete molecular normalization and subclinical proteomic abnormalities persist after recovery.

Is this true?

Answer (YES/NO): NO